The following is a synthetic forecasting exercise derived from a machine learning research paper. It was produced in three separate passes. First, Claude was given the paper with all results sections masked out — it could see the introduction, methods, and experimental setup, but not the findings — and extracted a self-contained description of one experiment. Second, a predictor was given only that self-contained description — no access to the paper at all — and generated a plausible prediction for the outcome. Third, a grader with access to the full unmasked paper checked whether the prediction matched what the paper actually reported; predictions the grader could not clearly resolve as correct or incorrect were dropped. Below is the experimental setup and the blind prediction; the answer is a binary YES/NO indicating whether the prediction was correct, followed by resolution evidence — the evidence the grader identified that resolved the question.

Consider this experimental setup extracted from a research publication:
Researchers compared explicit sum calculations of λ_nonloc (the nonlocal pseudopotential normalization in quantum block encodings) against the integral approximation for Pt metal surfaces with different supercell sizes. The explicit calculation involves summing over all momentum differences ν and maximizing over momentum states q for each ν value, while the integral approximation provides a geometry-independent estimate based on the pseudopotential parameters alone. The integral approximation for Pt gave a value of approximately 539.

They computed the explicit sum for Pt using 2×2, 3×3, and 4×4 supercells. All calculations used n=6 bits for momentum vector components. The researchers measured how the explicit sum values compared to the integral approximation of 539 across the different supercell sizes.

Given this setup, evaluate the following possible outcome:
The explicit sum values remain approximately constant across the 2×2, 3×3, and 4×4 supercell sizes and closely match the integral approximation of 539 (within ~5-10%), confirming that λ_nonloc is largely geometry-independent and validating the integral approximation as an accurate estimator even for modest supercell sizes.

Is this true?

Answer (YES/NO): NO